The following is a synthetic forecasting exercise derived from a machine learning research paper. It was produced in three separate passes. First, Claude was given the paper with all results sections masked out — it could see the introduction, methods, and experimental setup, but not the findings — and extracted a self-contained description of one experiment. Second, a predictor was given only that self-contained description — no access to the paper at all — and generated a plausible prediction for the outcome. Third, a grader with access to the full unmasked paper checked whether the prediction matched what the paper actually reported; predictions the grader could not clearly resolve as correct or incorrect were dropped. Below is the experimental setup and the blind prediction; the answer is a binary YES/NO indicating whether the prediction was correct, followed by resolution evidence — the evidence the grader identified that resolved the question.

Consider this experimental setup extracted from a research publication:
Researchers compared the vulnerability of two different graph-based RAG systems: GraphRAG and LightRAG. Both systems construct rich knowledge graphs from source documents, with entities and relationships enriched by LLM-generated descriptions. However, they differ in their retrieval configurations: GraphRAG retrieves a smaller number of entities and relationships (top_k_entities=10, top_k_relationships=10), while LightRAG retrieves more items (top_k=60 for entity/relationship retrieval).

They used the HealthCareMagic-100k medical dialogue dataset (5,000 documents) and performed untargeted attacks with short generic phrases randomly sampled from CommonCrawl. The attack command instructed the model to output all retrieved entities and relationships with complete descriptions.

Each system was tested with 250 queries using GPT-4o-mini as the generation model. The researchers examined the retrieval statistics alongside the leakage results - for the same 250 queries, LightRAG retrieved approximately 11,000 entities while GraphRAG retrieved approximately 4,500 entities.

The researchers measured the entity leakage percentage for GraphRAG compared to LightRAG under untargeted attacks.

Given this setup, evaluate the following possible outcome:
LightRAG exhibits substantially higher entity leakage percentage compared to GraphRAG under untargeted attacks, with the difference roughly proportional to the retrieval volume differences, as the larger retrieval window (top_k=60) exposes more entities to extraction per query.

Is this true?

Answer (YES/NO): NO